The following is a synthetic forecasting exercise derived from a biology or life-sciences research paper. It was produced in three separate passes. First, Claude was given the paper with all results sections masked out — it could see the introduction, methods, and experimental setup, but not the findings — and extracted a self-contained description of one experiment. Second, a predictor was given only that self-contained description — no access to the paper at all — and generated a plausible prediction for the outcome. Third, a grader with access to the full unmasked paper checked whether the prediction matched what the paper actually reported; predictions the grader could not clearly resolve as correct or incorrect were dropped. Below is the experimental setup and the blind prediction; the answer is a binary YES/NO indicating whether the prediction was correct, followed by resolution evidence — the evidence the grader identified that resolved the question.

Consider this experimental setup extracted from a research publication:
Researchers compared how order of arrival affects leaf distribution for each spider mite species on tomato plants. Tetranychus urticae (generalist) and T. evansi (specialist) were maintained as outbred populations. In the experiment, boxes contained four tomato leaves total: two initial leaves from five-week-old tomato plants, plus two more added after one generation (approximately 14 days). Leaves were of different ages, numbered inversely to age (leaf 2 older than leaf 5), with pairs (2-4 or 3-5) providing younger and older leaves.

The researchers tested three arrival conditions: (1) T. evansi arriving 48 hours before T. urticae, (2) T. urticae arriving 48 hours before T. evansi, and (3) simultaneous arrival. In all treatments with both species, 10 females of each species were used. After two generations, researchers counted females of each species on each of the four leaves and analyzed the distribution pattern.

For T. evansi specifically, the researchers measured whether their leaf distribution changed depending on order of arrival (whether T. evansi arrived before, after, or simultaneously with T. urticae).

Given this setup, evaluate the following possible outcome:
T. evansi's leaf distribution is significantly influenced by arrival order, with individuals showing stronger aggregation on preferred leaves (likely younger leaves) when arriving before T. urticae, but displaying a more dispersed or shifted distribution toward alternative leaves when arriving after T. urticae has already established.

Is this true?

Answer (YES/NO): NO